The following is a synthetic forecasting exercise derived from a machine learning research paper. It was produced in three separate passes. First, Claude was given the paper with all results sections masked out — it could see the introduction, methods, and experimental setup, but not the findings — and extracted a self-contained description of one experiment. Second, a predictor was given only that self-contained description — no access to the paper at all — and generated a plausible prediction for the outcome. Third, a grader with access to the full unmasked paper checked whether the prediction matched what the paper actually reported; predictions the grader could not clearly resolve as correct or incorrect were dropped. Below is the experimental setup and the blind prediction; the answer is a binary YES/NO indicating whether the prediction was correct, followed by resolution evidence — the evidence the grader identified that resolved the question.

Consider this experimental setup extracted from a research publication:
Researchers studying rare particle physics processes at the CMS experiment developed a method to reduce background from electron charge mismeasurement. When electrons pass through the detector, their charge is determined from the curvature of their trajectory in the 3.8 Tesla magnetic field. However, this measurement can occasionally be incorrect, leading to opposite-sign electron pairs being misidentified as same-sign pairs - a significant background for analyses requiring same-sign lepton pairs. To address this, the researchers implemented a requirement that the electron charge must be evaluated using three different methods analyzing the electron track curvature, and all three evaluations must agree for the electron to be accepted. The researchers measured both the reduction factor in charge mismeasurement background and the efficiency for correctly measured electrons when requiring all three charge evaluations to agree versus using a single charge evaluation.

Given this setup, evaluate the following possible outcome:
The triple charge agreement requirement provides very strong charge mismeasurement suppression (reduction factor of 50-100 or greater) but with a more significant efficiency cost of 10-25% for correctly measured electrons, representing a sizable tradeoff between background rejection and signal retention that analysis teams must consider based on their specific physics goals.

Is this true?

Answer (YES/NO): NO